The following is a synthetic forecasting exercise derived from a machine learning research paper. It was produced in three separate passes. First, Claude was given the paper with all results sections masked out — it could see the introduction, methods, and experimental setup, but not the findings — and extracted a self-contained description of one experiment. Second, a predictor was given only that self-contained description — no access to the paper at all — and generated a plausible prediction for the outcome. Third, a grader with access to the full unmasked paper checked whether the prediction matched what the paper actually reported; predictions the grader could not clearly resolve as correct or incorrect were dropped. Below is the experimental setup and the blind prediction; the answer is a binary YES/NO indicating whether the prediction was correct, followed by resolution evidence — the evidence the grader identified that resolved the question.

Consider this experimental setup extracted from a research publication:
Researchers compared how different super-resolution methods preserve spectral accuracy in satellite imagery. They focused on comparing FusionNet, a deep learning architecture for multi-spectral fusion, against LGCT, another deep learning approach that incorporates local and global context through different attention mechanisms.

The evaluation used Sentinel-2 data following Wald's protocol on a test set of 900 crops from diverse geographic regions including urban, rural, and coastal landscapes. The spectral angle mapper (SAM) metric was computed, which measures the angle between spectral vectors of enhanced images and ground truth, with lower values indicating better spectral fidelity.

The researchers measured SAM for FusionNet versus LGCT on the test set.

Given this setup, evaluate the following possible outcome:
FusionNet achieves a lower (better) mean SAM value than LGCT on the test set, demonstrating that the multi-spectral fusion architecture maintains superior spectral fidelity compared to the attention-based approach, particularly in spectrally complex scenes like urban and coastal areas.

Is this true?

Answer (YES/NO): NO